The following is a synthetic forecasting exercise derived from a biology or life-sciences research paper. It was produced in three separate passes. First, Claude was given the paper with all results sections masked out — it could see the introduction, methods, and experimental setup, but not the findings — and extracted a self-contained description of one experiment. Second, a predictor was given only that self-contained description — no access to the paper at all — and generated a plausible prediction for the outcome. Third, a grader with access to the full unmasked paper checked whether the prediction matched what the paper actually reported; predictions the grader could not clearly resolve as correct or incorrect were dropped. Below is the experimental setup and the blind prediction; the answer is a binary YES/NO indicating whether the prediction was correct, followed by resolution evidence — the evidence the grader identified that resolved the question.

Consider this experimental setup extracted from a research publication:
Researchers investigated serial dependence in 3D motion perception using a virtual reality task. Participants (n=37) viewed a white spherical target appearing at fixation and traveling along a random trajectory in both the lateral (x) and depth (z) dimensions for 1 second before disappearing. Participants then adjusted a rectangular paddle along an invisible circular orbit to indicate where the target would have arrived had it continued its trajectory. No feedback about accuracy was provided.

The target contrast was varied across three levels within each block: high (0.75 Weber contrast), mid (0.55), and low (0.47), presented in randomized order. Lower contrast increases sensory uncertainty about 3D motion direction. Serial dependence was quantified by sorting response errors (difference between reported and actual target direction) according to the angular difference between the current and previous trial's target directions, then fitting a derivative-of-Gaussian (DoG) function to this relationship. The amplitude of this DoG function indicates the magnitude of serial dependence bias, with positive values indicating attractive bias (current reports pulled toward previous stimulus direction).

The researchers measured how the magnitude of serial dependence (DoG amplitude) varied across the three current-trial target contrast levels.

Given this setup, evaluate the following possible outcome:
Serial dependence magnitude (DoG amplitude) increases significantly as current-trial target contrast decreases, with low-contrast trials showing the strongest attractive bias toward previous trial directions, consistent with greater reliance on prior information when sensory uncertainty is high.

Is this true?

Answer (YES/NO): YES